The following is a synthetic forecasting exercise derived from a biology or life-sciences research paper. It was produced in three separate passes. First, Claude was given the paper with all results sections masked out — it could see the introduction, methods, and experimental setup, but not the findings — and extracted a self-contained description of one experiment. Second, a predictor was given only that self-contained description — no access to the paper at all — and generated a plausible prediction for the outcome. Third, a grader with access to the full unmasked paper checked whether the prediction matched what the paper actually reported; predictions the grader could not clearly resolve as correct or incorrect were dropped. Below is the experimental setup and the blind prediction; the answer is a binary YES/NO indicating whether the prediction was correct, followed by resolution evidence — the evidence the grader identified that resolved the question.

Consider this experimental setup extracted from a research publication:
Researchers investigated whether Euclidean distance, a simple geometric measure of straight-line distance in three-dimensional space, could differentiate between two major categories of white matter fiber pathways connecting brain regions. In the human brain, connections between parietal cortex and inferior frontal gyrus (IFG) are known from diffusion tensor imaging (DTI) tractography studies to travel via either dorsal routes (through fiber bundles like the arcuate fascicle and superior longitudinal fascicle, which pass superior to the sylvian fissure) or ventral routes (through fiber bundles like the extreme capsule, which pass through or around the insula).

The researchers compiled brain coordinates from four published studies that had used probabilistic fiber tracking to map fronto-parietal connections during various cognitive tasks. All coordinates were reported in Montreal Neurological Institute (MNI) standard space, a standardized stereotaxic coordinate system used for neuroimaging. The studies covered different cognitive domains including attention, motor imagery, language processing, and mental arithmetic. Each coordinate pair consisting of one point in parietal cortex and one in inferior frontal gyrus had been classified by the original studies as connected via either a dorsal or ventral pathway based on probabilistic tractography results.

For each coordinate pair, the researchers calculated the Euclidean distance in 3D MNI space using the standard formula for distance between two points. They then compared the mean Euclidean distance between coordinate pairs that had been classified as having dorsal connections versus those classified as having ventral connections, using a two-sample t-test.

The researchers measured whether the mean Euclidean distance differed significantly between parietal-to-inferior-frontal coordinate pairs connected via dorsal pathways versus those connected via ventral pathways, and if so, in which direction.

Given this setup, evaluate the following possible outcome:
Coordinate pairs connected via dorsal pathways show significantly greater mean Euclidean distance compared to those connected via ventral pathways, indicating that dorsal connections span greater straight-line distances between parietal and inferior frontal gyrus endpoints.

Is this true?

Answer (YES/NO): NO